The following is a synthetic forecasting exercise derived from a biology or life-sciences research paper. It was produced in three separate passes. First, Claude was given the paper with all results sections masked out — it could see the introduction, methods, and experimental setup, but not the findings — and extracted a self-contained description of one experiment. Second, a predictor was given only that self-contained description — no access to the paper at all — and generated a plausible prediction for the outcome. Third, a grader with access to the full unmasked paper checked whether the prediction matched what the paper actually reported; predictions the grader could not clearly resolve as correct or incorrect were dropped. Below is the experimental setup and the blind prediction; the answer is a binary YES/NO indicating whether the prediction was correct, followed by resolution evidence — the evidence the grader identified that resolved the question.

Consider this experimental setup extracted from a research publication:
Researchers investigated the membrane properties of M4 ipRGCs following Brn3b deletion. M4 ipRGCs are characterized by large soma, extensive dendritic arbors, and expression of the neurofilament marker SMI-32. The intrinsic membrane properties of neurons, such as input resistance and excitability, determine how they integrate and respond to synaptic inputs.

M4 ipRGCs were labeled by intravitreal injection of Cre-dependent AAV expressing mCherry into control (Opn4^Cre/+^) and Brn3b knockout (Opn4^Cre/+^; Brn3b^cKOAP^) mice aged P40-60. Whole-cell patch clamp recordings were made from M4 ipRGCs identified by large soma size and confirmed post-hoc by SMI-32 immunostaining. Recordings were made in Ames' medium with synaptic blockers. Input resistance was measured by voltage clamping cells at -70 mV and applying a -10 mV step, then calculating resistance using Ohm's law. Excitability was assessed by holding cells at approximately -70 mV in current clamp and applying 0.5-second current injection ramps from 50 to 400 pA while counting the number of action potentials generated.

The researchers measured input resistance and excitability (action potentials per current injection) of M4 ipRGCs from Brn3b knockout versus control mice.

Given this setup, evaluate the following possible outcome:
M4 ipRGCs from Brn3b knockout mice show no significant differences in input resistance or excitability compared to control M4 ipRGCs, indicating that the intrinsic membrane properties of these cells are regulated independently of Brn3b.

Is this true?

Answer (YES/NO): NO